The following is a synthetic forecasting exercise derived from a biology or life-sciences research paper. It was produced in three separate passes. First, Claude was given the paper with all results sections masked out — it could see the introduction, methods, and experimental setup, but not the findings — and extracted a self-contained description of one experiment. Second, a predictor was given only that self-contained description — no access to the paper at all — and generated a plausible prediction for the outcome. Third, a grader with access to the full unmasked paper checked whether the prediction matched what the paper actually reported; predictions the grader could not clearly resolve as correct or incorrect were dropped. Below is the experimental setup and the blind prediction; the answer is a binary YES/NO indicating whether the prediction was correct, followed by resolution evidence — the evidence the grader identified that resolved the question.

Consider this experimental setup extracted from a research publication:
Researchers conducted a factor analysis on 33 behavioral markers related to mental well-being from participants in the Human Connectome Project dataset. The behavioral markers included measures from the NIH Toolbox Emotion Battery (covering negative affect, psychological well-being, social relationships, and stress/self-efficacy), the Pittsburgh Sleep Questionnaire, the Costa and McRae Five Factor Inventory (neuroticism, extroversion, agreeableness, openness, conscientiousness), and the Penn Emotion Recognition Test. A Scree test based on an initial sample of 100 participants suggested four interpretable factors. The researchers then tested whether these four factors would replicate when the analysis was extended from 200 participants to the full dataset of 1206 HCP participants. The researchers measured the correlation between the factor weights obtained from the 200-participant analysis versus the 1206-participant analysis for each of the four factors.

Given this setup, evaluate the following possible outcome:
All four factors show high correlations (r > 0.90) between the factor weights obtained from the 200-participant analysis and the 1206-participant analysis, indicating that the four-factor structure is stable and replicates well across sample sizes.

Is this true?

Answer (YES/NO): NO